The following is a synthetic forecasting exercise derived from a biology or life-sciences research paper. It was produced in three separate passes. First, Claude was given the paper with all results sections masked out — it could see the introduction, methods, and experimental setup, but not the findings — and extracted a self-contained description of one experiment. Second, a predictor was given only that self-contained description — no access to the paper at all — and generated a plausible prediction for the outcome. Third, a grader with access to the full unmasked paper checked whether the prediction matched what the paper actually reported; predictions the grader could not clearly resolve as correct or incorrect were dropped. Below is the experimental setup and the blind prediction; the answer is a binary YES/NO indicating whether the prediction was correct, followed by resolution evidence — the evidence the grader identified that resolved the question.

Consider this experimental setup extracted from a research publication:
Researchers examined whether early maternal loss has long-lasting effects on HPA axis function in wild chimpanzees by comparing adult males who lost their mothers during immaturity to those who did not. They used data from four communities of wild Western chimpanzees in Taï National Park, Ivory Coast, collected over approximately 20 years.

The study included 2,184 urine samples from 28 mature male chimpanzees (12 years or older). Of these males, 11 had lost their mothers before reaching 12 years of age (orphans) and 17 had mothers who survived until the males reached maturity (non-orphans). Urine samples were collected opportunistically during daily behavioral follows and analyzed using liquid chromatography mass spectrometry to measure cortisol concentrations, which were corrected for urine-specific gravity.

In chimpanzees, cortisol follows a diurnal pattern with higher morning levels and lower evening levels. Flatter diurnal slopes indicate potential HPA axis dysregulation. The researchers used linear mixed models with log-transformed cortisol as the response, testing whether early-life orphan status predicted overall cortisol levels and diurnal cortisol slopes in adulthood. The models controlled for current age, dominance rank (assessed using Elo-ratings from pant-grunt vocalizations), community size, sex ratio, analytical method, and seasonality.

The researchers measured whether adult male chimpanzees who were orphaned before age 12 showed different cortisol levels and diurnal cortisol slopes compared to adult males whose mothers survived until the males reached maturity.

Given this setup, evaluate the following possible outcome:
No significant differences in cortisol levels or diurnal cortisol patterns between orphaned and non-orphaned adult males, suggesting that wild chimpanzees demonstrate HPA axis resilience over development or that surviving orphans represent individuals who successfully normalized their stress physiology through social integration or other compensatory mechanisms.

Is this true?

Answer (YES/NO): YES